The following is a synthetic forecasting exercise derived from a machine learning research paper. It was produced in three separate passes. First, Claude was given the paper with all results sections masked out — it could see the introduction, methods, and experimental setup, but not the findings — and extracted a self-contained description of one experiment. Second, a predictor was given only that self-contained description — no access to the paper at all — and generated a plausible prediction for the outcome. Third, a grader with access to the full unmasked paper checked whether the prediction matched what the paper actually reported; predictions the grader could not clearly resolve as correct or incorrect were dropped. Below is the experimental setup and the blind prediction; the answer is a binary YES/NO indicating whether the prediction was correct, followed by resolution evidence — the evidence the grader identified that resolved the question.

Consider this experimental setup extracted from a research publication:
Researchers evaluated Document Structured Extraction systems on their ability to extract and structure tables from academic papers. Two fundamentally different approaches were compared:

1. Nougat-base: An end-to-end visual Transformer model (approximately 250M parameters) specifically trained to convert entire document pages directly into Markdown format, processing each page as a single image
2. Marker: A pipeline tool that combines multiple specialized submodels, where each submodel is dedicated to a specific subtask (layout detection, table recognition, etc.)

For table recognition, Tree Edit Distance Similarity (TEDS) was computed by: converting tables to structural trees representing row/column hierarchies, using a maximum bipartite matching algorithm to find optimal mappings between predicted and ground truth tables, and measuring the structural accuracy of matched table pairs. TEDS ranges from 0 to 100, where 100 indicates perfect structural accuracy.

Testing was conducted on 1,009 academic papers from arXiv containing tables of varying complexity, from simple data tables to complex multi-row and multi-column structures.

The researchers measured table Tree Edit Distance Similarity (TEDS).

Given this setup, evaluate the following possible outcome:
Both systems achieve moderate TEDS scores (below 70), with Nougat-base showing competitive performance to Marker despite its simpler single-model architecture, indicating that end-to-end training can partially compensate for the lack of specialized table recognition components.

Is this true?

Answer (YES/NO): NO